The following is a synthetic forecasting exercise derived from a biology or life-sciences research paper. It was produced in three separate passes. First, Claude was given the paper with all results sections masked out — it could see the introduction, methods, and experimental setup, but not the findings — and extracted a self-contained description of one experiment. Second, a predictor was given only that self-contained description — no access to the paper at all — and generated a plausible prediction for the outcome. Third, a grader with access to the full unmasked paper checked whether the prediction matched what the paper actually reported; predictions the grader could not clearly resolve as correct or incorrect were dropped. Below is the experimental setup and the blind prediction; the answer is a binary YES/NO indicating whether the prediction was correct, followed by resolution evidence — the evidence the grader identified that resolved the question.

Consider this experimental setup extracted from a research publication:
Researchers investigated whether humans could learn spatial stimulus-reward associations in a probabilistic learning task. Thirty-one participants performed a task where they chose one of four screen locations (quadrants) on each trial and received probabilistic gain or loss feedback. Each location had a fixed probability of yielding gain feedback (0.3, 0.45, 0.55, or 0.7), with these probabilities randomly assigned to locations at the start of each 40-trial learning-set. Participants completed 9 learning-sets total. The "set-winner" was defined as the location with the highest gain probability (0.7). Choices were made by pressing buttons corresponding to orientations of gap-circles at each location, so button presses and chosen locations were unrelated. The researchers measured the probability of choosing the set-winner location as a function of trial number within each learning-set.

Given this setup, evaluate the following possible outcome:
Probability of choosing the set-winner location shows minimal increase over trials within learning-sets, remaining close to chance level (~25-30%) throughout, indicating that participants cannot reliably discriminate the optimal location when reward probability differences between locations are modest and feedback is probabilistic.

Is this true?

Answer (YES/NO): NO